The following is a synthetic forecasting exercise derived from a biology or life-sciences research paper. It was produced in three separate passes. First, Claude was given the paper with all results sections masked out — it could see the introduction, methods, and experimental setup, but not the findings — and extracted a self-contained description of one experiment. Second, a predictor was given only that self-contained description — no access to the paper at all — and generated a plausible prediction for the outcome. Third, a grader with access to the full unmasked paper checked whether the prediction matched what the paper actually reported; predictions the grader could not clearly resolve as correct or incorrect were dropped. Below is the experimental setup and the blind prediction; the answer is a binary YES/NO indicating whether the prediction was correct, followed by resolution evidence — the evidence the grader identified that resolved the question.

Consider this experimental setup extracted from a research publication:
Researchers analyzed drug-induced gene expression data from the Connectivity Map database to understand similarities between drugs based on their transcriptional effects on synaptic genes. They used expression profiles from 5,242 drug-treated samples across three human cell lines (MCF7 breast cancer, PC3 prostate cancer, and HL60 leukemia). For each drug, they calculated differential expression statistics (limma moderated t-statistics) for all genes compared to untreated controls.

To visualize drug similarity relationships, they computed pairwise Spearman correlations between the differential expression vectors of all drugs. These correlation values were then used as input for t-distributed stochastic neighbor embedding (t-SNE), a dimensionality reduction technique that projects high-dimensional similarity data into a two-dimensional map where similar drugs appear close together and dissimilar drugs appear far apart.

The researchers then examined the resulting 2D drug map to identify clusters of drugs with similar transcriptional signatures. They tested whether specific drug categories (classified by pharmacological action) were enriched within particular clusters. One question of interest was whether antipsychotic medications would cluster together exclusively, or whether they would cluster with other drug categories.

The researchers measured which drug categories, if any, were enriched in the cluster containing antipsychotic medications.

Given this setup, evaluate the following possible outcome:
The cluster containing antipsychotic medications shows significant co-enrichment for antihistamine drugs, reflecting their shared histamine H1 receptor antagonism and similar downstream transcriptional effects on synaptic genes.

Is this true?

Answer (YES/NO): NO